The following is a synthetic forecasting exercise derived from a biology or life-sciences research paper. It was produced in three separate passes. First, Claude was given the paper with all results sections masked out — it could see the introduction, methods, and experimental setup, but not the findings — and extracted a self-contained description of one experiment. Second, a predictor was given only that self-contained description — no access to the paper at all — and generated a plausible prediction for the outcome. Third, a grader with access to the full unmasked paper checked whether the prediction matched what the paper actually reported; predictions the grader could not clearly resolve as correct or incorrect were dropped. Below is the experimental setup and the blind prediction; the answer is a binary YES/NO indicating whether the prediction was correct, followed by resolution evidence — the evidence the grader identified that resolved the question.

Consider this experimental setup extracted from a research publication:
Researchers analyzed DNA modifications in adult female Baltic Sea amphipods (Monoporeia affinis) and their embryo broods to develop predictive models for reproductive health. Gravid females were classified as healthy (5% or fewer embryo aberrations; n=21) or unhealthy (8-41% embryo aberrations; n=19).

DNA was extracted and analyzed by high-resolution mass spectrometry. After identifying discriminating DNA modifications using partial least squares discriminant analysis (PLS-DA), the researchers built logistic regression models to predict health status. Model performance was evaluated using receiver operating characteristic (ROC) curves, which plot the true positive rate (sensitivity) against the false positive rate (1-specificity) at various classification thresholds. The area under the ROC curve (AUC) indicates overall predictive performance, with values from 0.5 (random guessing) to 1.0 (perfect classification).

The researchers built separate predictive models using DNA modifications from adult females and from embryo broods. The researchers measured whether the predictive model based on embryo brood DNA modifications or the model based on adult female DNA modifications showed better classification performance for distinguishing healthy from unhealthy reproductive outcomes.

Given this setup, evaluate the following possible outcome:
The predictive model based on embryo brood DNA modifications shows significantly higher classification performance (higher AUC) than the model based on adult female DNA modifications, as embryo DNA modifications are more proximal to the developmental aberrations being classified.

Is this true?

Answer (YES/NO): NO